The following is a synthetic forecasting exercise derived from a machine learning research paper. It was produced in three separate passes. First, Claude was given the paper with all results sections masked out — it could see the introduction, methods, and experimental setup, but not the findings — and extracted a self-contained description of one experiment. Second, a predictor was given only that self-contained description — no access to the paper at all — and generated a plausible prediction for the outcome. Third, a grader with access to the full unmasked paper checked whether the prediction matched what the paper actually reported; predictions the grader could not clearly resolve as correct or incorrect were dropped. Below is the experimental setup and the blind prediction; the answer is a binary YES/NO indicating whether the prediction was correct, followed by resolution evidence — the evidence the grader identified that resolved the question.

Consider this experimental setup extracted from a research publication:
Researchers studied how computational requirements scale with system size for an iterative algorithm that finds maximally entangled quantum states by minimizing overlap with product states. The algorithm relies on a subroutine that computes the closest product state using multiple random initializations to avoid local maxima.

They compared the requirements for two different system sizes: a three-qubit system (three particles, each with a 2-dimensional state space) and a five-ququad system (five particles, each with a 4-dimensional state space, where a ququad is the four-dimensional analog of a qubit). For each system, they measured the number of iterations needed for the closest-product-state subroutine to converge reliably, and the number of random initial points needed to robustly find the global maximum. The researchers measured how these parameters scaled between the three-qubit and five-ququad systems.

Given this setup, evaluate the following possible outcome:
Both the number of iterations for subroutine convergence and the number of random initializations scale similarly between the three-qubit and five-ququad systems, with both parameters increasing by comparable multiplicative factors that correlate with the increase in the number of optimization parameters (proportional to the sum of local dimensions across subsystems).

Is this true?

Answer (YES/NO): NO